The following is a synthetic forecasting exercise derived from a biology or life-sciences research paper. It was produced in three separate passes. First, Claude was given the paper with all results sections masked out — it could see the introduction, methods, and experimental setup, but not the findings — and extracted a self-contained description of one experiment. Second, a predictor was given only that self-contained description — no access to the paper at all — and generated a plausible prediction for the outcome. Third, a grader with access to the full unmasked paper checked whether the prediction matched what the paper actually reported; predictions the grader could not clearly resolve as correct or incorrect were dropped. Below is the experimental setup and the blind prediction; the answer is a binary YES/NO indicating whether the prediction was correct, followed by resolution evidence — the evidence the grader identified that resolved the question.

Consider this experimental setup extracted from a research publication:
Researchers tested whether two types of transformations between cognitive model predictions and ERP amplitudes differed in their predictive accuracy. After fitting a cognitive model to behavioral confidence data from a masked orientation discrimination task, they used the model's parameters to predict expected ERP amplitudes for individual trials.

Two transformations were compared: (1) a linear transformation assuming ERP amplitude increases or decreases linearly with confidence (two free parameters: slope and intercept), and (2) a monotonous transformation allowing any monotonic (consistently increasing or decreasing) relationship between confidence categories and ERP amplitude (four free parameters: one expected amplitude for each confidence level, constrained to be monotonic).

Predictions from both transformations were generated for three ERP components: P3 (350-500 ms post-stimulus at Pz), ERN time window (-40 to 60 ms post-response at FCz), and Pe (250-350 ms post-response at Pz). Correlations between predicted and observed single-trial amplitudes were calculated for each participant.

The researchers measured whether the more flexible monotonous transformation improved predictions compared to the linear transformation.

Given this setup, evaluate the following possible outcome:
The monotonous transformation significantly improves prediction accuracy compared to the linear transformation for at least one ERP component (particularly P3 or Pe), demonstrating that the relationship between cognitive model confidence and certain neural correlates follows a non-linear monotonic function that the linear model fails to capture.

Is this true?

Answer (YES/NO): NO